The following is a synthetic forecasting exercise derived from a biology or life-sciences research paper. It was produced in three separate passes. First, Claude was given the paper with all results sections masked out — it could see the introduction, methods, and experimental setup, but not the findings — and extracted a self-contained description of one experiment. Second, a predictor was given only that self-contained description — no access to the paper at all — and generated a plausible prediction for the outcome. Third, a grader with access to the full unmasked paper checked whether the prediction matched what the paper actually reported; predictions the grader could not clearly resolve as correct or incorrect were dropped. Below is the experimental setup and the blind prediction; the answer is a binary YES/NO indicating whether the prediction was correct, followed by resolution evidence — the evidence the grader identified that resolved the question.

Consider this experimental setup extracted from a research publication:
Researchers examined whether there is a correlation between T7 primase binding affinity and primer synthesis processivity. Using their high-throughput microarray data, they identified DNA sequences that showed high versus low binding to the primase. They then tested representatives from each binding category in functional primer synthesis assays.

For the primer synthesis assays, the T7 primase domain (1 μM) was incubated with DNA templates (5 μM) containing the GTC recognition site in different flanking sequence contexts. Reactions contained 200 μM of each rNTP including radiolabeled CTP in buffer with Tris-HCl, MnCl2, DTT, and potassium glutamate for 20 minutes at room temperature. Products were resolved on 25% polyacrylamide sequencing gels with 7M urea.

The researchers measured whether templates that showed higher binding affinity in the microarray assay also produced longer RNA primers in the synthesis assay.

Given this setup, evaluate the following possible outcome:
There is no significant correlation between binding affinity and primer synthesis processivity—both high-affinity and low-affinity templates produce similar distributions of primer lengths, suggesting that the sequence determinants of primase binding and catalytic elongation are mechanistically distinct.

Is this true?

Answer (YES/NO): NO